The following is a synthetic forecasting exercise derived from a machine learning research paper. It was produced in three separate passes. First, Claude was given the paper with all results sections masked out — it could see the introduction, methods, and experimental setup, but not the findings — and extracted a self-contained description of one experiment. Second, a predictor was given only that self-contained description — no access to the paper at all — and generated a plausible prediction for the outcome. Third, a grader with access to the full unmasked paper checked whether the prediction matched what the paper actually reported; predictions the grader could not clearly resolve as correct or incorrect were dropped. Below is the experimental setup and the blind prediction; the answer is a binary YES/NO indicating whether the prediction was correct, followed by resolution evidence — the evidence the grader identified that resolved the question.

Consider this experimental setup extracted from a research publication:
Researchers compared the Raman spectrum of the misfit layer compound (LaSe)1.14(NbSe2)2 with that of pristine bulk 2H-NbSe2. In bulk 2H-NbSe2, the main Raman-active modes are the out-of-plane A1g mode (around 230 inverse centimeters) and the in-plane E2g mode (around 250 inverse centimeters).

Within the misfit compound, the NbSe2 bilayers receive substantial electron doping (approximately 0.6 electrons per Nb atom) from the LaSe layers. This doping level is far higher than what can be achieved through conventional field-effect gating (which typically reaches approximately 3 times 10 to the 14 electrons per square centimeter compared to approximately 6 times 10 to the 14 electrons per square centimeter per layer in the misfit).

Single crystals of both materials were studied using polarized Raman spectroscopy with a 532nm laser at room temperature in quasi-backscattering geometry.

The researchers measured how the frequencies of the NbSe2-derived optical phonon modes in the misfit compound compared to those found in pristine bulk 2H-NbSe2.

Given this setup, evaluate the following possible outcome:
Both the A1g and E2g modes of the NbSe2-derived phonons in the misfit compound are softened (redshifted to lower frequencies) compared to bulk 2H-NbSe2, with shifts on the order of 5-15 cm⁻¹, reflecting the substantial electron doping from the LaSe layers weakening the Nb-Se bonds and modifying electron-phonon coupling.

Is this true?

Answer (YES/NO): NO